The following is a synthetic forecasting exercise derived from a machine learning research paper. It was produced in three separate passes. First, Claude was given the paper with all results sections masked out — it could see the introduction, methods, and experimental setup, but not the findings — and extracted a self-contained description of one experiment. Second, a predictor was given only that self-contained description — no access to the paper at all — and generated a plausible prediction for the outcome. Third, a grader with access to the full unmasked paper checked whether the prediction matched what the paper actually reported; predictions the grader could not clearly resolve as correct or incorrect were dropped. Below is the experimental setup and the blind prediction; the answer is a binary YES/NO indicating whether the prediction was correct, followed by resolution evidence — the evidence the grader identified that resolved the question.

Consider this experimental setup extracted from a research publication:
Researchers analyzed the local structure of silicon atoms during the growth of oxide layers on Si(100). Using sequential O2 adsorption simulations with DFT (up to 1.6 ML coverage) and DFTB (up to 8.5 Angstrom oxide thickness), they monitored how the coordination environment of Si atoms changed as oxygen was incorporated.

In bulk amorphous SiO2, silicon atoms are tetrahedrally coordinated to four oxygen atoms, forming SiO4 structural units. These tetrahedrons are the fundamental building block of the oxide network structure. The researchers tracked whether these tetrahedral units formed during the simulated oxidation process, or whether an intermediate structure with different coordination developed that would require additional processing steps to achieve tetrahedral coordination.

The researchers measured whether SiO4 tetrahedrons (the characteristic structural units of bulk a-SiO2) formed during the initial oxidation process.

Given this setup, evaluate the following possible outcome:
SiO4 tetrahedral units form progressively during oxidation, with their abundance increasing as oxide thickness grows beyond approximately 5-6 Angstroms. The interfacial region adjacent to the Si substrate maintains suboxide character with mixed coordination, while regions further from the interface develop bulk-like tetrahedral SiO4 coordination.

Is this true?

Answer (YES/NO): NO